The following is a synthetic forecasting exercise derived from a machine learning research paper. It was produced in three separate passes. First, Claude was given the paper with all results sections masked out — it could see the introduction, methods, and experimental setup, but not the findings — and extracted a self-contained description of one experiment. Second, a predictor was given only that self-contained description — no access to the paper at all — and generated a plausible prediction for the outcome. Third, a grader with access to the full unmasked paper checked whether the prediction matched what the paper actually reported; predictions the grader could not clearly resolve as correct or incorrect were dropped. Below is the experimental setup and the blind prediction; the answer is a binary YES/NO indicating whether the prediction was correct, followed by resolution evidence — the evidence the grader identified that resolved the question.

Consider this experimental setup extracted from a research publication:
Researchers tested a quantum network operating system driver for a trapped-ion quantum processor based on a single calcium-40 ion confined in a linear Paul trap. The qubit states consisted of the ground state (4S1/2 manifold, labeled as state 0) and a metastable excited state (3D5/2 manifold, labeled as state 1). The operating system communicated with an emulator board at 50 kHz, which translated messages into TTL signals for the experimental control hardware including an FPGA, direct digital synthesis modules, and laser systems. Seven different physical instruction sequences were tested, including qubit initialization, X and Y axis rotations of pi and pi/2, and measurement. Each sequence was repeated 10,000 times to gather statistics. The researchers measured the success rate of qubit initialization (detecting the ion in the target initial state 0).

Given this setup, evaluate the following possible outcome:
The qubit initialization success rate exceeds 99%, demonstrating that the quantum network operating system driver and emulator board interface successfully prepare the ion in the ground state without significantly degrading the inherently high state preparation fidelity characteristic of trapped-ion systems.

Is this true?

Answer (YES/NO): NO